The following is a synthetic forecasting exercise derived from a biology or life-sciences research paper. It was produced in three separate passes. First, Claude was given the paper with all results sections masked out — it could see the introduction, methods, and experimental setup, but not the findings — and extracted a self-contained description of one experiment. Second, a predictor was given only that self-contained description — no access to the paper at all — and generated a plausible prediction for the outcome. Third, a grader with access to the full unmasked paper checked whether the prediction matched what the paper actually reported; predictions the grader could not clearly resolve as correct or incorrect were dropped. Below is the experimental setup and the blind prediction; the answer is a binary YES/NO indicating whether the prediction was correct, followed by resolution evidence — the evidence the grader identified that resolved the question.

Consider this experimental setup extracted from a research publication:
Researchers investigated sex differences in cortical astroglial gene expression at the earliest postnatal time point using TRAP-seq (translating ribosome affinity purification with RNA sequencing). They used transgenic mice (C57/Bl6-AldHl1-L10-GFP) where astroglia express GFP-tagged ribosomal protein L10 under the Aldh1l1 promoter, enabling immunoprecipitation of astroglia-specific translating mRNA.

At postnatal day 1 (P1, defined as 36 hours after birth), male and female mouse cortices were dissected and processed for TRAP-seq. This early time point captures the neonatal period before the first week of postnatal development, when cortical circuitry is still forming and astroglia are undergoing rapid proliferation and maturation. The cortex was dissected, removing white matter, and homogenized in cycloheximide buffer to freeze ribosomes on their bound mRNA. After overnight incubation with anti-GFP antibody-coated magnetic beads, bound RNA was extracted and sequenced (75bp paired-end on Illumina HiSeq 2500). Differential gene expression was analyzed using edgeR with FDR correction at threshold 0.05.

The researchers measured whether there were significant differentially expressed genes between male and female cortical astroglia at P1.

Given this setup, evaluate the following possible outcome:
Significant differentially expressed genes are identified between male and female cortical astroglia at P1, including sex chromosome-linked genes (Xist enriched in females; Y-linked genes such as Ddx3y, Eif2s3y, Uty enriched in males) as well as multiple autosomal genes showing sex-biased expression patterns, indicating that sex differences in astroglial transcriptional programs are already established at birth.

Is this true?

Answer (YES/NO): NO